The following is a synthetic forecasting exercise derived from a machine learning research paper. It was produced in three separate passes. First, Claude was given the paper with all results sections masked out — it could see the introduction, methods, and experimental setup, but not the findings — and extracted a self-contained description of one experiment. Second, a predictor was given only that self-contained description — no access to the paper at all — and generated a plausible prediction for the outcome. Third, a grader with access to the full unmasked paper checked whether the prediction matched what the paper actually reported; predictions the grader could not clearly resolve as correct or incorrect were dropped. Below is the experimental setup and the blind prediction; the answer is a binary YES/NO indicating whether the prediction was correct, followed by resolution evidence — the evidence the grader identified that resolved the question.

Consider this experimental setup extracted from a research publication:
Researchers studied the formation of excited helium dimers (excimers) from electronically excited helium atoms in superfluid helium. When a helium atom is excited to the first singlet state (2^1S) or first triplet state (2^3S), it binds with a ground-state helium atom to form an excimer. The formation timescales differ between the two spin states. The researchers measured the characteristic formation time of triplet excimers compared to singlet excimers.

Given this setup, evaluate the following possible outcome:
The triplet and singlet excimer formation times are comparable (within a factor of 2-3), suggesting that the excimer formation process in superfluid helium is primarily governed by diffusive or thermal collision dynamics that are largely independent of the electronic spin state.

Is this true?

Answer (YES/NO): NO